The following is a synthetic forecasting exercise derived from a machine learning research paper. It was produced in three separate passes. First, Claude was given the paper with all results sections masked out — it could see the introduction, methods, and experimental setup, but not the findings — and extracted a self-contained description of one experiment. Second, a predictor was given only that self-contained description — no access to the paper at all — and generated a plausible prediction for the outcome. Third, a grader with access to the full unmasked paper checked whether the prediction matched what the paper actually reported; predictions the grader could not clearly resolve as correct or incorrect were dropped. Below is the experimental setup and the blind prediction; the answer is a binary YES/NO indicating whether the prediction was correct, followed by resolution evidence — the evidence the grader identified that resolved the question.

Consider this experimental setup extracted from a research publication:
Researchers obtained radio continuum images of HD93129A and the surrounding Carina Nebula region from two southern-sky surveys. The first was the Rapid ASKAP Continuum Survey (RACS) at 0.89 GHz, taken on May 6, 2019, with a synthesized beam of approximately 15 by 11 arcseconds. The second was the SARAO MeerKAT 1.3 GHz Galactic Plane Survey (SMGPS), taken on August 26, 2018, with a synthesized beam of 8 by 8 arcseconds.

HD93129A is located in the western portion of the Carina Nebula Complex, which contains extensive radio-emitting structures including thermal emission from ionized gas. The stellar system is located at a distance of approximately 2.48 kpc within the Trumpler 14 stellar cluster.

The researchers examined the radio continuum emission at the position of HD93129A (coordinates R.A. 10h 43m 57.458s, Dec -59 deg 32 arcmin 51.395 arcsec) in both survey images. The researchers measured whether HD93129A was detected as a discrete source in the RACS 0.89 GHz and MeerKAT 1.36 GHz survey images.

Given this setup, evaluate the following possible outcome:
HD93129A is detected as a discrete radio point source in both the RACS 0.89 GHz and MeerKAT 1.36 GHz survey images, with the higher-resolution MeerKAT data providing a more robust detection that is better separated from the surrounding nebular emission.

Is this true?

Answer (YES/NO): NO